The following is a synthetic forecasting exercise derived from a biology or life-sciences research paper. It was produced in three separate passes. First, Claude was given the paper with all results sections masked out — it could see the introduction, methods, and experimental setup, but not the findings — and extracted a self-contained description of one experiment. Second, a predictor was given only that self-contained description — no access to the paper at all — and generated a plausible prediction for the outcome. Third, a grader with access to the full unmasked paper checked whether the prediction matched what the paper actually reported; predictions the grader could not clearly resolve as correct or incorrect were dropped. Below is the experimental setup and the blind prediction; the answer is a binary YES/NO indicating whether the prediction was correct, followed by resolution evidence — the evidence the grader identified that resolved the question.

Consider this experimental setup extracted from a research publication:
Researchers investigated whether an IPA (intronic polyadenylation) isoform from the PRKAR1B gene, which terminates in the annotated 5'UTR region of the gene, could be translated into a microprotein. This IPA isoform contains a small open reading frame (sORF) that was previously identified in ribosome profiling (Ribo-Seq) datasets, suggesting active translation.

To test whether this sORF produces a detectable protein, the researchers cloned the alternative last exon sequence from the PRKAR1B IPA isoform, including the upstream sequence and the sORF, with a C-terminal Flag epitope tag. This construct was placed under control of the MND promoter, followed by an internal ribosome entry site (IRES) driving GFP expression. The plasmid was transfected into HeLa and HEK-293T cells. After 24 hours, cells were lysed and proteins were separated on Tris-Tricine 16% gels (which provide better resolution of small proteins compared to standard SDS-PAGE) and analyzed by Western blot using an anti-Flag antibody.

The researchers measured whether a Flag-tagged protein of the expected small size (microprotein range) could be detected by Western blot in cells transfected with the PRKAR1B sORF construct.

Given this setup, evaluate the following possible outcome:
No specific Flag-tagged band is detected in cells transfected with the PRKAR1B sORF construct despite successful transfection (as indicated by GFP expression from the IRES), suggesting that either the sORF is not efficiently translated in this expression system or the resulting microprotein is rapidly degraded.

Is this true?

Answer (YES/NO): NO